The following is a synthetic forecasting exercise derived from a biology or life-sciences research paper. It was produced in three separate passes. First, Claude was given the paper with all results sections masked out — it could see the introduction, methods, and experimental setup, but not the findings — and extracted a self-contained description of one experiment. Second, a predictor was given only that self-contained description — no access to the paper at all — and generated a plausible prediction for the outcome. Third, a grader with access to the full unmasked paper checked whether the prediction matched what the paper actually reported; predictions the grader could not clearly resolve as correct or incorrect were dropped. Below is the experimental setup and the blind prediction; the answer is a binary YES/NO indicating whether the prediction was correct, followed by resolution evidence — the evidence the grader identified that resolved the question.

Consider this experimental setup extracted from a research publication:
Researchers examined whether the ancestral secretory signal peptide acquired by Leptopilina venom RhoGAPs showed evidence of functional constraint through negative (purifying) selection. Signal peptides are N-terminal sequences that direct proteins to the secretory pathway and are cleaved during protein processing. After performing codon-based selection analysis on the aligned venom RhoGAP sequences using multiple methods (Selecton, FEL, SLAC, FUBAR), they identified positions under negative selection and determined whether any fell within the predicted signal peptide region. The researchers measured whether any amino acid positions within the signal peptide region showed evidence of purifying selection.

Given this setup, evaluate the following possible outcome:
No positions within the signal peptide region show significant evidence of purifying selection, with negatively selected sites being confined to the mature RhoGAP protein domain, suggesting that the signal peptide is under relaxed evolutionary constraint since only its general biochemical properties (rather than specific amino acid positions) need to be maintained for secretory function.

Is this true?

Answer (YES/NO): NO